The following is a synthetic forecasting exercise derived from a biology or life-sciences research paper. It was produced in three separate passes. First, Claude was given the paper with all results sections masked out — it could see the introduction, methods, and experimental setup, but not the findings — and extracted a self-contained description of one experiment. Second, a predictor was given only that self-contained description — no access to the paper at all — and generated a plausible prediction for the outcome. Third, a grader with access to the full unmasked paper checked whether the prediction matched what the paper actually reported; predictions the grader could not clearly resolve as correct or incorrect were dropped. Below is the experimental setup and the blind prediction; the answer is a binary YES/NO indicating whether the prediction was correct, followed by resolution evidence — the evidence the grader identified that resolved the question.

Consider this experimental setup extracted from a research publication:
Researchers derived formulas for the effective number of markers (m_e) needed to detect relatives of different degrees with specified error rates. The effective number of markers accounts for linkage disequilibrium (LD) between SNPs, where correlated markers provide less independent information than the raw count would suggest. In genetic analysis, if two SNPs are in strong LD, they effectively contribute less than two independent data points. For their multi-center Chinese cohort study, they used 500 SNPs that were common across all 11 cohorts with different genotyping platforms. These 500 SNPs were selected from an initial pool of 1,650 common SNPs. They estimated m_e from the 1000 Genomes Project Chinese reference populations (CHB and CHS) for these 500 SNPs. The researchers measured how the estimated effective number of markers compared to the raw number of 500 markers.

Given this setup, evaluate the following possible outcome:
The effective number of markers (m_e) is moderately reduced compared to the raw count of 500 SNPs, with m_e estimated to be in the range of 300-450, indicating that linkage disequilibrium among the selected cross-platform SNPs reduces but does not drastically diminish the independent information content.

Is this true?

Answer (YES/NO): NO